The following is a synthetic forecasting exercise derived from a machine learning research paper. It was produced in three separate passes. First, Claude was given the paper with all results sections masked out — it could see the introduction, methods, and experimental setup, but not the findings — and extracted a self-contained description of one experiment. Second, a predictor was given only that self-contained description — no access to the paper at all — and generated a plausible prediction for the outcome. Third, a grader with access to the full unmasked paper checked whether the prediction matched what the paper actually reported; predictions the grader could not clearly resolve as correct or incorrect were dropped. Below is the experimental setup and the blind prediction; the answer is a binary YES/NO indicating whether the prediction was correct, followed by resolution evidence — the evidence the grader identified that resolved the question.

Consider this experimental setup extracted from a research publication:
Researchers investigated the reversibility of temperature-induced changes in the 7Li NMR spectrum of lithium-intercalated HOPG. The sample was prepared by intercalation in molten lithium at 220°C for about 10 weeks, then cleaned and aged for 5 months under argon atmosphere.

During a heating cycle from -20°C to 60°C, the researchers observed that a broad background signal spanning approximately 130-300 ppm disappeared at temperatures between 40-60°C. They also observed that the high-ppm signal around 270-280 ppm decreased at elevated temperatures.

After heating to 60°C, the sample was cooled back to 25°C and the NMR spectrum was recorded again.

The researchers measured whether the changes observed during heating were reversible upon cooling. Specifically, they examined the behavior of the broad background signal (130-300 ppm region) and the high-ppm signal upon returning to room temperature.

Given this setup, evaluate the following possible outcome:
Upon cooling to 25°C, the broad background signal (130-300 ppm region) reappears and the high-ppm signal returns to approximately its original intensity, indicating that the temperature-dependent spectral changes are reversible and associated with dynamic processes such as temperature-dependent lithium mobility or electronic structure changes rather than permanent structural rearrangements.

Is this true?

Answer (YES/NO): NO